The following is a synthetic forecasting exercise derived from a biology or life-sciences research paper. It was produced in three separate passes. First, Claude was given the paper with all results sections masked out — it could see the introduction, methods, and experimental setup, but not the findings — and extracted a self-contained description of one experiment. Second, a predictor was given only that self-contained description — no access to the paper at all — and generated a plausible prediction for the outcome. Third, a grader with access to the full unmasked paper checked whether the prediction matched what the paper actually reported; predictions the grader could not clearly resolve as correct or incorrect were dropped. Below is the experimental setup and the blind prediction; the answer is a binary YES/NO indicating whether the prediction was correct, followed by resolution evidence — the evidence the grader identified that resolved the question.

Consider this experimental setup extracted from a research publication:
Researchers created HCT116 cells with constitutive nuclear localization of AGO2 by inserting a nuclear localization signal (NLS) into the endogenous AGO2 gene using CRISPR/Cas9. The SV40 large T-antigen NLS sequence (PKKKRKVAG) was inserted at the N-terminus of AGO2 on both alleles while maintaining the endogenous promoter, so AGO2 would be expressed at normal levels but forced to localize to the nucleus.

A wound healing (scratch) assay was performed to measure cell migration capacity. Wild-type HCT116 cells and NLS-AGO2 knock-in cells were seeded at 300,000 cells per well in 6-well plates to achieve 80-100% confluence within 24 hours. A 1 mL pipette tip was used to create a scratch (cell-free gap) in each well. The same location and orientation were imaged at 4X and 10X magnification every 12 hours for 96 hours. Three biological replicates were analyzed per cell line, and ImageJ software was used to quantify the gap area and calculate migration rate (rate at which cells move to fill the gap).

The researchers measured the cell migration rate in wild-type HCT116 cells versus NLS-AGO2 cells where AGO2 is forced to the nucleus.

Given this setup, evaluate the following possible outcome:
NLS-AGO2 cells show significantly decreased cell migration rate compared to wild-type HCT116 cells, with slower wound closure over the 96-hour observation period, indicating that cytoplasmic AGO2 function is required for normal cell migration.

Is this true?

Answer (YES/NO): NO